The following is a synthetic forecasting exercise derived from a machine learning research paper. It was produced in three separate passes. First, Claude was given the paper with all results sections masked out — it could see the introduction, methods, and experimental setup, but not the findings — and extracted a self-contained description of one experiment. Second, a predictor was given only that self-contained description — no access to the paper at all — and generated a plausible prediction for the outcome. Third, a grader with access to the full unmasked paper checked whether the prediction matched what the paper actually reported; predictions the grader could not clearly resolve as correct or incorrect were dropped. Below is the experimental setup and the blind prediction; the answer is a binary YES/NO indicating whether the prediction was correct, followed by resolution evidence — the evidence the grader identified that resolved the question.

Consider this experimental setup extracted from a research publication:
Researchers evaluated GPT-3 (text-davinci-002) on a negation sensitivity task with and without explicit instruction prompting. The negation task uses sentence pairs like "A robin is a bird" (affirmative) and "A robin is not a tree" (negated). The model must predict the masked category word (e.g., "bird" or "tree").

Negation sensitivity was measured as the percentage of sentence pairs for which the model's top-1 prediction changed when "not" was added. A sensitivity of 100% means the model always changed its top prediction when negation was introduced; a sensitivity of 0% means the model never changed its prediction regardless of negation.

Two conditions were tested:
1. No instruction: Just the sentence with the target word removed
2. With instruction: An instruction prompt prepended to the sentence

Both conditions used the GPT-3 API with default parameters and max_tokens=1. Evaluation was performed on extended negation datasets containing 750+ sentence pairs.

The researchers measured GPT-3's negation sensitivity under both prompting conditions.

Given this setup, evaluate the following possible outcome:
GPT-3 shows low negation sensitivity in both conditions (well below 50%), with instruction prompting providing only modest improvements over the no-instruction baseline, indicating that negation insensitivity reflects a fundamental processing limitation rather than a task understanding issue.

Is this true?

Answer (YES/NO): NO